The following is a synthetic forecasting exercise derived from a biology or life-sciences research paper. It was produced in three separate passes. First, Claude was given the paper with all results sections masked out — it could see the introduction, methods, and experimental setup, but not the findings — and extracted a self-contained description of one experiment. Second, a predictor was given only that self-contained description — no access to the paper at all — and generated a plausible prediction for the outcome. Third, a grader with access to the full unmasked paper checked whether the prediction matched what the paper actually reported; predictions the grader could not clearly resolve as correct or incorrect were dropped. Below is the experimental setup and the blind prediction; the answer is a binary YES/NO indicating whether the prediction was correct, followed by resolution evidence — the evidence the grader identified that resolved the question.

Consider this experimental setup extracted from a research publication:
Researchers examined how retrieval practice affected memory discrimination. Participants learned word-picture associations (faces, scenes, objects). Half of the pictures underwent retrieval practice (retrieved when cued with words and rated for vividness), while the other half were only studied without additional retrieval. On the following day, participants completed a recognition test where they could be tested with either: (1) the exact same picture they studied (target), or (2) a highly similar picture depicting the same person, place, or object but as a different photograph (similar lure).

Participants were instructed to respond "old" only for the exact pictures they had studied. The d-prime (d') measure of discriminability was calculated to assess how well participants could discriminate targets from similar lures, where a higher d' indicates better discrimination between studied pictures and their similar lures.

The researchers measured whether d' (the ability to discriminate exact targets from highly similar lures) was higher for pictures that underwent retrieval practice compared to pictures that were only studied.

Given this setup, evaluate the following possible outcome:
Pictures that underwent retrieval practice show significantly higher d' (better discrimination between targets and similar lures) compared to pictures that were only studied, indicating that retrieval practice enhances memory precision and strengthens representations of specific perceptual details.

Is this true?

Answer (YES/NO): YES